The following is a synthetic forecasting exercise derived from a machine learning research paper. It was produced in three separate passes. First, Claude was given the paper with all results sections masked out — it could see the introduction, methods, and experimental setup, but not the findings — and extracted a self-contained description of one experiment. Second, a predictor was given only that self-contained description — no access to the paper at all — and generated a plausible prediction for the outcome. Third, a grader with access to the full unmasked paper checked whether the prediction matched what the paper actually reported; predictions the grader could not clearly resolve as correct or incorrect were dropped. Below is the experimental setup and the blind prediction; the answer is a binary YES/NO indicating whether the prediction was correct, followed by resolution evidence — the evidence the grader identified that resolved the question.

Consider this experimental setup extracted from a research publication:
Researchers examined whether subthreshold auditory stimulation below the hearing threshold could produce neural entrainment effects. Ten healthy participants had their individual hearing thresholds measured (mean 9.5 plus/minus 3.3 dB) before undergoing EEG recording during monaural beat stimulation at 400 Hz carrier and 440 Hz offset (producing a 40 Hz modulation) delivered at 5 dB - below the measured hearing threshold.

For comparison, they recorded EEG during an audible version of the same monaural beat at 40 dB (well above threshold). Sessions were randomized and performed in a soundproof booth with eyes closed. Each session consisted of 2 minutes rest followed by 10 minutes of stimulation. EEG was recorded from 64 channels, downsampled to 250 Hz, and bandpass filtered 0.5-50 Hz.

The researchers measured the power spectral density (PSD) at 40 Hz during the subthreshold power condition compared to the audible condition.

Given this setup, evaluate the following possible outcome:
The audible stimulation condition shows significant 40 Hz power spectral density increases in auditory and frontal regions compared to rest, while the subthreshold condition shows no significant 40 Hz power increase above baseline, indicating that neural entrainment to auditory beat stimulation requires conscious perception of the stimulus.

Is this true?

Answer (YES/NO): NO